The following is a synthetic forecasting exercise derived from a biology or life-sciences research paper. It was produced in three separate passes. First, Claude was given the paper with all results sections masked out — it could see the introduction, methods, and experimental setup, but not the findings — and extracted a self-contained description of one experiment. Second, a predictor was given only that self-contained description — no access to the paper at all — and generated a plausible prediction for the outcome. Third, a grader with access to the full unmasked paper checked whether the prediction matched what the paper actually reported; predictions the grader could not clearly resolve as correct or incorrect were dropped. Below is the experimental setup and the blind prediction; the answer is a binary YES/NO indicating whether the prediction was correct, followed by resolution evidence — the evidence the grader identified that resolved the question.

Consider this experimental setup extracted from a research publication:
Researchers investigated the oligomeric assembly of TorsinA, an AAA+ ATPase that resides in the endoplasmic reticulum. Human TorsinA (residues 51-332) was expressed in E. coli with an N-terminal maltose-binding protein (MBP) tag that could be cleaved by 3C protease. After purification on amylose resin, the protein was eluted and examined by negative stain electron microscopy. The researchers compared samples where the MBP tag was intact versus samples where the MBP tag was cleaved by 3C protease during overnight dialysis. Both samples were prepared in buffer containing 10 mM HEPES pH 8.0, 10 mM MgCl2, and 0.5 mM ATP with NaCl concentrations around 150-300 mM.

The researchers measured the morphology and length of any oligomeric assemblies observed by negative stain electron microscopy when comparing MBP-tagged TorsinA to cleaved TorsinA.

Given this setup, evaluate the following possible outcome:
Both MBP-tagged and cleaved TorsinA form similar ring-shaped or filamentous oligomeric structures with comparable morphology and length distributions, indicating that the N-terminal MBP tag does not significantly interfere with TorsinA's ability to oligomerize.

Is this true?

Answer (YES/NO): NO